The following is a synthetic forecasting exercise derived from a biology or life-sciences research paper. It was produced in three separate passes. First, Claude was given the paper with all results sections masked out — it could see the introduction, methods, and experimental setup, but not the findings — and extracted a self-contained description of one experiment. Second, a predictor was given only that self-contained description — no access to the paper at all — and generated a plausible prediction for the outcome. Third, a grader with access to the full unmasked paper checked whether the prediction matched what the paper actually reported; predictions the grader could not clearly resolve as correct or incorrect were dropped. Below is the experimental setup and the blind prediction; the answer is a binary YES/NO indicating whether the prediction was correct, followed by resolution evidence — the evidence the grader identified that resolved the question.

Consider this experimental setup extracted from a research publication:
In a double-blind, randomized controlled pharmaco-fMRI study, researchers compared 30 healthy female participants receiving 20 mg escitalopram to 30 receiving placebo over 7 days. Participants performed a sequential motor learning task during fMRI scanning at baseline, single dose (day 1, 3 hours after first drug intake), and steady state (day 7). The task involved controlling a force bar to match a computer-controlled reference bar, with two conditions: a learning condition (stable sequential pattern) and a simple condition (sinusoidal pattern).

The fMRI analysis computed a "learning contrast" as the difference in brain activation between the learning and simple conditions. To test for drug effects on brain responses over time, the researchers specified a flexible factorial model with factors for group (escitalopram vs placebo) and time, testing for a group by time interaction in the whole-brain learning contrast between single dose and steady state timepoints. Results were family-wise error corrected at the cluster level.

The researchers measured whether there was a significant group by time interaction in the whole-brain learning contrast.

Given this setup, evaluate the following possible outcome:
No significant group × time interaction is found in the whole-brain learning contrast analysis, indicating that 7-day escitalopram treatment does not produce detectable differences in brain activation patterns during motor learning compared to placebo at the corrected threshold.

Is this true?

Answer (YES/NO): NO